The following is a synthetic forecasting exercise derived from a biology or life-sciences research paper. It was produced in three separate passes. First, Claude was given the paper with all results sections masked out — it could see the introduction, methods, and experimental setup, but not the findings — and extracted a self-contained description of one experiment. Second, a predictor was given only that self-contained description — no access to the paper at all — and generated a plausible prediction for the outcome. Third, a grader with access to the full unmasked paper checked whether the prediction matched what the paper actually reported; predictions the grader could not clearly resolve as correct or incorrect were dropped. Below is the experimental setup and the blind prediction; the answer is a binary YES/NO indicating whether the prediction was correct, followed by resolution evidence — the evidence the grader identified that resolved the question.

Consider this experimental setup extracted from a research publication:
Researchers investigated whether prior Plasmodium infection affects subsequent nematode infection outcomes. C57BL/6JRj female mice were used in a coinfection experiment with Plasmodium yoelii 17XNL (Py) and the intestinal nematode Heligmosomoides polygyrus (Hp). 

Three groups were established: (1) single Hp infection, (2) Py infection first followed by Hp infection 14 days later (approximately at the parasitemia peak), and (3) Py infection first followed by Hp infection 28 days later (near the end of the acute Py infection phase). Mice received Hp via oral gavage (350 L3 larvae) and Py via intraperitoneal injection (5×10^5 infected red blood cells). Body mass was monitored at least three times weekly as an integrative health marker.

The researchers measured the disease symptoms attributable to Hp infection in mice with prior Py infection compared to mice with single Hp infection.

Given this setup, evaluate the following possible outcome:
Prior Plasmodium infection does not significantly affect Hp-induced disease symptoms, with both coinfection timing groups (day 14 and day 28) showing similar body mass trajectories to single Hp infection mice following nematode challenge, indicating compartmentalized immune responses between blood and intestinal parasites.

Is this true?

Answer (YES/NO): NO